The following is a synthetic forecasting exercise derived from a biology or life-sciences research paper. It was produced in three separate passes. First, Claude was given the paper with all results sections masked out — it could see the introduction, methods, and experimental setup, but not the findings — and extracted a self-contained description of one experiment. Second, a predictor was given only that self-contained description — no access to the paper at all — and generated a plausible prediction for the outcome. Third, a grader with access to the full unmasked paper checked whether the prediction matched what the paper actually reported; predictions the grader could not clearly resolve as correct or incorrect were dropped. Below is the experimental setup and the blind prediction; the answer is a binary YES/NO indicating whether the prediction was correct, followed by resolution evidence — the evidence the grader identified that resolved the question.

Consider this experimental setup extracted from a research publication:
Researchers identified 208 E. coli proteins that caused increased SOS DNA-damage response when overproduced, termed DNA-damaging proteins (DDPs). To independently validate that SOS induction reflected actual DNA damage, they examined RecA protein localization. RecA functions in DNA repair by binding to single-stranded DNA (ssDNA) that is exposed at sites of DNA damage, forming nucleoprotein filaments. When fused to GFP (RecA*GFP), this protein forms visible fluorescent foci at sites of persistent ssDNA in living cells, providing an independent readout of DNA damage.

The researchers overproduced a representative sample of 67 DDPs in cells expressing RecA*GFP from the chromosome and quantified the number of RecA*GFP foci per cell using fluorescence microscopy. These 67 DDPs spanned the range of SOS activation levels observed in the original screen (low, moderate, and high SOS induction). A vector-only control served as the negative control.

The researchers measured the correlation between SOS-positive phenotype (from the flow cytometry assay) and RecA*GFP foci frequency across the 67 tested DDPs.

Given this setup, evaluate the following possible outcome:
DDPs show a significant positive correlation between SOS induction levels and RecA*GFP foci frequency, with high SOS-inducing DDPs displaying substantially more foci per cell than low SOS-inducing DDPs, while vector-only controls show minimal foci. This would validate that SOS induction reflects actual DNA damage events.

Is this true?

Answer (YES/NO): YES